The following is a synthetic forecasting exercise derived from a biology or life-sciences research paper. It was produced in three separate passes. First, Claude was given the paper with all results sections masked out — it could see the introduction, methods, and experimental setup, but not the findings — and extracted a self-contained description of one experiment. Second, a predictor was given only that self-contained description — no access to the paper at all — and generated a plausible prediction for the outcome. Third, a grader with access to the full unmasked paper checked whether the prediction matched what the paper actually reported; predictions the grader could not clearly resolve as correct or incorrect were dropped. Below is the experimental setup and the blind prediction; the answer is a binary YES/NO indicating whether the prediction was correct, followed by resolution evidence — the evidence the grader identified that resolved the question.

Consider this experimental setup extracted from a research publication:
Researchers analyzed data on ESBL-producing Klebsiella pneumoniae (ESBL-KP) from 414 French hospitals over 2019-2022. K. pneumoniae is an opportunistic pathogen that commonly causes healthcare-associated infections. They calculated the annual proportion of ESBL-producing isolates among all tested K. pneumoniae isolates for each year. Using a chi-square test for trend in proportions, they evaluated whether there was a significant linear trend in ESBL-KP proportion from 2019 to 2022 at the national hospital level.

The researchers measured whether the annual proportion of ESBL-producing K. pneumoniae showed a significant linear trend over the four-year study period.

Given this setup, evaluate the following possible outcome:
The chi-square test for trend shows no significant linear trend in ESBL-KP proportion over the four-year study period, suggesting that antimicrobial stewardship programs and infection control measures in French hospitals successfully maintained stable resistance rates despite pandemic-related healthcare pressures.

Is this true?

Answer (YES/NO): NO